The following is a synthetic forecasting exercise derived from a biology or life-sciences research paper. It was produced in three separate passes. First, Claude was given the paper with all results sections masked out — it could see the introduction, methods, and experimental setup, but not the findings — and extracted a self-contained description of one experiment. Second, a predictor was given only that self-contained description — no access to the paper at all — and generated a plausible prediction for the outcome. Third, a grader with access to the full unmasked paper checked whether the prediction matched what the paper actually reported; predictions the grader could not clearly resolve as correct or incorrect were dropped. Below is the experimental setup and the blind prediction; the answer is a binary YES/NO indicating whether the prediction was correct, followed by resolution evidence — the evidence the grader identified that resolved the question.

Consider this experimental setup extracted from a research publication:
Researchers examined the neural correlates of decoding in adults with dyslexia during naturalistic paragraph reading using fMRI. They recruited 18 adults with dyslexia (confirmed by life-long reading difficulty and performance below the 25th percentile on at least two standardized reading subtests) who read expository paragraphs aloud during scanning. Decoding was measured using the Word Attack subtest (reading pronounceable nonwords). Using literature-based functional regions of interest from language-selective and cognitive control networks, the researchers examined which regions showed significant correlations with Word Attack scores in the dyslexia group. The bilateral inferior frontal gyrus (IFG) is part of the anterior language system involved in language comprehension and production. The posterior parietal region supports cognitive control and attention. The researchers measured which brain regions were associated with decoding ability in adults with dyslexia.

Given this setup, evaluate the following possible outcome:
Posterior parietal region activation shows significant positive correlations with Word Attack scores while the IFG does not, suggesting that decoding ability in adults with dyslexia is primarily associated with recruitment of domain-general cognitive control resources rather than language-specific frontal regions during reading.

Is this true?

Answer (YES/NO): NO